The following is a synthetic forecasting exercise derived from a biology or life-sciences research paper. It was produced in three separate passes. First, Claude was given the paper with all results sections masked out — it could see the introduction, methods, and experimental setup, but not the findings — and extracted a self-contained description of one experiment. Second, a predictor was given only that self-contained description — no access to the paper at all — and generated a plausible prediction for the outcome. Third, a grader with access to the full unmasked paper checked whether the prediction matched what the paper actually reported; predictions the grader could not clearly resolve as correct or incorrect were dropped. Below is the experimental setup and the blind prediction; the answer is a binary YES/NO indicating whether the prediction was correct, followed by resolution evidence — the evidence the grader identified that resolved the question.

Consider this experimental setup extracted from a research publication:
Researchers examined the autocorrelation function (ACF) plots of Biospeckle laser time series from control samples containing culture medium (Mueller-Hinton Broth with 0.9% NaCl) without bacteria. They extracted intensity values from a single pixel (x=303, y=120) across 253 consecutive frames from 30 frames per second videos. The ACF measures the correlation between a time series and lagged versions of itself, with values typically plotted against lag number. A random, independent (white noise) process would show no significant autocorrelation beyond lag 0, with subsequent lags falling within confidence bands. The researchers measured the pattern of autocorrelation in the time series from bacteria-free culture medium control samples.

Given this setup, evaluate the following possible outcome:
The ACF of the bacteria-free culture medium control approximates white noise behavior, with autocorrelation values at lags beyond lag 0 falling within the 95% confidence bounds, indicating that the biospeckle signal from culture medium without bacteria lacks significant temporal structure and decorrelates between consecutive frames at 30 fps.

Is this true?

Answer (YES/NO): NO